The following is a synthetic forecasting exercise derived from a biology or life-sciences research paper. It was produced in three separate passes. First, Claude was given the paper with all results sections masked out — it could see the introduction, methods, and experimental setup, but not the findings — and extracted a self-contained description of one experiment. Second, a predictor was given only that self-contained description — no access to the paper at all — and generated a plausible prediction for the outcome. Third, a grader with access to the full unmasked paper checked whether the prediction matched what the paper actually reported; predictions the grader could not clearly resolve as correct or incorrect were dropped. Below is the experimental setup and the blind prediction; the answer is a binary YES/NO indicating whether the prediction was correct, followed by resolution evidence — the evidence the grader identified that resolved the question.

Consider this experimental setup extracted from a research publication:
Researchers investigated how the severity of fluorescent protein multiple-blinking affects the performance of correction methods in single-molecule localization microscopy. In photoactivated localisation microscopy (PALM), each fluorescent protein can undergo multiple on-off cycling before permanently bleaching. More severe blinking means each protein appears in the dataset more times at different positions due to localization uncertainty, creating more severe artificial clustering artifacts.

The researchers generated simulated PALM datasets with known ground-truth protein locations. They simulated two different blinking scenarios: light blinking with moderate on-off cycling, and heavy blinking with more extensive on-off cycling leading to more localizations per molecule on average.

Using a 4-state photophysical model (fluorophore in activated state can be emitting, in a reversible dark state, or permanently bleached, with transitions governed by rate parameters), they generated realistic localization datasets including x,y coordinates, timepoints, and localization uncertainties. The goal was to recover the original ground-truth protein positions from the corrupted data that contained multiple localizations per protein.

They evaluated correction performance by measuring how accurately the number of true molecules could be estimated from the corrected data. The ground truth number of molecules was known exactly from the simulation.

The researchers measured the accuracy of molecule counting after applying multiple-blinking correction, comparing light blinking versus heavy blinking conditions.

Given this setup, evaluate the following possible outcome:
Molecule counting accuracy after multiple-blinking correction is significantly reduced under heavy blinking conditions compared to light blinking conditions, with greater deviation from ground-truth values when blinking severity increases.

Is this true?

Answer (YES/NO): NO